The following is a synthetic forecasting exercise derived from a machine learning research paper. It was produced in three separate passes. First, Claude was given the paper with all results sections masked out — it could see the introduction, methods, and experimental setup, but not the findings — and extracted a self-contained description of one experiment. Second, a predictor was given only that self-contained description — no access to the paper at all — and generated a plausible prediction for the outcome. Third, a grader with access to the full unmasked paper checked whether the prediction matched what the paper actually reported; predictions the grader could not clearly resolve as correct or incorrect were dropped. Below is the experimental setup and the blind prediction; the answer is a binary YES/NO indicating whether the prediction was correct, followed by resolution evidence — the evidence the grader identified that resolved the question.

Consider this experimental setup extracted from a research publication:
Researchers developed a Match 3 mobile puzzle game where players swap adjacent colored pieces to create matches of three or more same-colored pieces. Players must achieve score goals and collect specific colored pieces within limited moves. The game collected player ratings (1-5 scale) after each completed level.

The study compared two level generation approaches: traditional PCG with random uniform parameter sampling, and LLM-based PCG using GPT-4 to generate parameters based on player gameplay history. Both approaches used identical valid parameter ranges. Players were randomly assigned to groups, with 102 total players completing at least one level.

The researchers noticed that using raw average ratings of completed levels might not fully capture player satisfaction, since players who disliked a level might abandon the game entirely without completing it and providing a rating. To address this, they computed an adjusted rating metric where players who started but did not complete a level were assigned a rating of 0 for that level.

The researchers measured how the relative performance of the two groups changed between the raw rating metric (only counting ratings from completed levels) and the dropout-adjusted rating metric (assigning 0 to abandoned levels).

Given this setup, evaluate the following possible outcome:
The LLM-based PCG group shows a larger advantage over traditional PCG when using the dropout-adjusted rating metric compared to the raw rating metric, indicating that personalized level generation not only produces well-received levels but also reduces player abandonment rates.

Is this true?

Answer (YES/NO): NO